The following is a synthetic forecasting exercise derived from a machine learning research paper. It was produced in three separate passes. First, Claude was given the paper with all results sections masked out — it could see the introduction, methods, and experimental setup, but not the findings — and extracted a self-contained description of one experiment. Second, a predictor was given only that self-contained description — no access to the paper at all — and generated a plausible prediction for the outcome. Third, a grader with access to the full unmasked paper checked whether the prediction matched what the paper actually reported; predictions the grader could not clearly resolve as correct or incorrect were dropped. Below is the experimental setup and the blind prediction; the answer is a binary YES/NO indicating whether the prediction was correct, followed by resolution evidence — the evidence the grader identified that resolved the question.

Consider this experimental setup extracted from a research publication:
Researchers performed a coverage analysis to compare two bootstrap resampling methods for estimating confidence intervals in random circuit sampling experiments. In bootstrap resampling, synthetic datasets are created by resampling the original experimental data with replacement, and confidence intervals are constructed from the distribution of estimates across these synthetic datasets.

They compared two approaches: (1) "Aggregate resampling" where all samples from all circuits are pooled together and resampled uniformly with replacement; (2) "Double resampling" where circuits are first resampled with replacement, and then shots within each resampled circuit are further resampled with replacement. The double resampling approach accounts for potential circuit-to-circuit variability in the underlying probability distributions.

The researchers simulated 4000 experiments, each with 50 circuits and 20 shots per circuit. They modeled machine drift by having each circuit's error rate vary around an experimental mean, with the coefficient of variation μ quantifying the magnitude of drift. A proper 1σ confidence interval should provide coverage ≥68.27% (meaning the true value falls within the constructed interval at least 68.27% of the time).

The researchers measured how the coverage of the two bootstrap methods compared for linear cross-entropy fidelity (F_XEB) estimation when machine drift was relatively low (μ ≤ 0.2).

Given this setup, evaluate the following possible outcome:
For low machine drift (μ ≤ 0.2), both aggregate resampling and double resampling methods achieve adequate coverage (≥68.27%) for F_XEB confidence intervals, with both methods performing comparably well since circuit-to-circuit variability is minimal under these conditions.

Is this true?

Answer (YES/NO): NO